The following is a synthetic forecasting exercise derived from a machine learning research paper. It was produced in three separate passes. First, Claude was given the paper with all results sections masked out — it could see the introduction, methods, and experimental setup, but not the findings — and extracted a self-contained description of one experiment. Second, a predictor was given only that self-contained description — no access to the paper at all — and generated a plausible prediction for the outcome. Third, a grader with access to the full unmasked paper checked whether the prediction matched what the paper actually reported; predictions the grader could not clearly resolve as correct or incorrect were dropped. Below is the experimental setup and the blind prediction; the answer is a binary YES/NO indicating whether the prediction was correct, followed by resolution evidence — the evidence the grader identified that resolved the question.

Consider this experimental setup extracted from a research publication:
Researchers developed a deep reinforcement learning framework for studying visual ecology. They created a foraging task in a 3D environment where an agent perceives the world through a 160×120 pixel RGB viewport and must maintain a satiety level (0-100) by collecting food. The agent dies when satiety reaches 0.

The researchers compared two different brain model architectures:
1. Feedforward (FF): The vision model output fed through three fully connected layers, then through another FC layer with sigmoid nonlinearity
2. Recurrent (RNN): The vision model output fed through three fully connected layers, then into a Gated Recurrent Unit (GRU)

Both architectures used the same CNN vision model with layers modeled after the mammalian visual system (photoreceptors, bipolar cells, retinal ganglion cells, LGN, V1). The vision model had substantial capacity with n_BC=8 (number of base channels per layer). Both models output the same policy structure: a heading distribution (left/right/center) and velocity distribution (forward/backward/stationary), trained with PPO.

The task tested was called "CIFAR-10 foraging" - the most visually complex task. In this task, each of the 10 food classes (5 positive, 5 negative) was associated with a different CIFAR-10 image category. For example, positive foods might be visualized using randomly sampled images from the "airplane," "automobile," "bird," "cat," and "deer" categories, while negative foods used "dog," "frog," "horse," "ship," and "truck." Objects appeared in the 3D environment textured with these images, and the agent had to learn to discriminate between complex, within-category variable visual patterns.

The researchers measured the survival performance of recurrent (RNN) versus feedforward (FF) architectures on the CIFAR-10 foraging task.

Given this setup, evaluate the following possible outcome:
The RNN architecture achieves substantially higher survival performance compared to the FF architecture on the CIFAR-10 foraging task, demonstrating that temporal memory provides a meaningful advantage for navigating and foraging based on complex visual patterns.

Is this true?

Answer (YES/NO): YES